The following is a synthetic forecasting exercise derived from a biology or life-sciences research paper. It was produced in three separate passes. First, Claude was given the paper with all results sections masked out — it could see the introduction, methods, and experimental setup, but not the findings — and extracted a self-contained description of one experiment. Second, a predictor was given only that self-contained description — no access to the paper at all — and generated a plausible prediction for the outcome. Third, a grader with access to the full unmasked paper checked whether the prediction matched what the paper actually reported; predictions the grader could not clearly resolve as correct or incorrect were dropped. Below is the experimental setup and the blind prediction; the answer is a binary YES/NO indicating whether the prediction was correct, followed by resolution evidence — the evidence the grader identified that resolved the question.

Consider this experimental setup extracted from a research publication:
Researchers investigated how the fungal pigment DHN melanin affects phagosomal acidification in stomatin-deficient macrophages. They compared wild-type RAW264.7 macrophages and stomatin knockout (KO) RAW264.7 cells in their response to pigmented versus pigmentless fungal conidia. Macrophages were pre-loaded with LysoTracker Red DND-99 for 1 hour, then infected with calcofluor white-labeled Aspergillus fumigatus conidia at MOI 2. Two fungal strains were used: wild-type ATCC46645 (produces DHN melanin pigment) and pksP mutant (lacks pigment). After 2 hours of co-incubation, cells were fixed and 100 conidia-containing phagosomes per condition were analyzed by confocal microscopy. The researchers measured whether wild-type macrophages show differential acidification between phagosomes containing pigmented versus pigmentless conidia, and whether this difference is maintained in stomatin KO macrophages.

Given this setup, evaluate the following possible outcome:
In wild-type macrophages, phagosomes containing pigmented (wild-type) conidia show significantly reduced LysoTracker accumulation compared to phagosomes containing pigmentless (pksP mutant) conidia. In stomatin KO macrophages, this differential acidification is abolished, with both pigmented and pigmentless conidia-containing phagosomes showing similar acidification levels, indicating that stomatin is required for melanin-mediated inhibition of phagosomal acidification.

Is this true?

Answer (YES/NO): NO